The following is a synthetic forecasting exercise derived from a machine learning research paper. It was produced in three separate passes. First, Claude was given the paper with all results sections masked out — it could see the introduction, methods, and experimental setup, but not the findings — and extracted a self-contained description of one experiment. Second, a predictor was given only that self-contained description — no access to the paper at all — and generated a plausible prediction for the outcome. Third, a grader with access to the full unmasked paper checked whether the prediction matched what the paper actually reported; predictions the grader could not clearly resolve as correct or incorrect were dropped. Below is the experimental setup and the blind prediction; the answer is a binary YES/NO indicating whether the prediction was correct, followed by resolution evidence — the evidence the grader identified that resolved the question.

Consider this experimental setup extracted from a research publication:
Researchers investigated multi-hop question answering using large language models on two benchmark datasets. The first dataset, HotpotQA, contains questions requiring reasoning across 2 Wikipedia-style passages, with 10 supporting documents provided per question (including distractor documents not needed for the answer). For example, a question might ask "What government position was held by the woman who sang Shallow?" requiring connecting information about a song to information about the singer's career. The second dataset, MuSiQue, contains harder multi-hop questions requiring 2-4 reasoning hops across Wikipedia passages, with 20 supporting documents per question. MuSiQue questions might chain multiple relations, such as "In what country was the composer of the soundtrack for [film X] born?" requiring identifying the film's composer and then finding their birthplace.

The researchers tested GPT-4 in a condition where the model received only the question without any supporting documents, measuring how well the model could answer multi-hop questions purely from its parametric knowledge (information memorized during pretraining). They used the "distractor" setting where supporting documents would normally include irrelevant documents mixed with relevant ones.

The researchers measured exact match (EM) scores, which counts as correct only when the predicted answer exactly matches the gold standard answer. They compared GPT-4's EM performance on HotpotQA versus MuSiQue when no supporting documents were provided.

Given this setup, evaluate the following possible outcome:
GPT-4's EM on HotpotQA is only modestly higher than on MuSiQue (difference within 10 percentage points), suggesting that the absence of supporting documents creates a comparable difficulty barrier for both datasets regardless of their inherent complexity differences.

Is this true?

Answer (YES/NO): NO